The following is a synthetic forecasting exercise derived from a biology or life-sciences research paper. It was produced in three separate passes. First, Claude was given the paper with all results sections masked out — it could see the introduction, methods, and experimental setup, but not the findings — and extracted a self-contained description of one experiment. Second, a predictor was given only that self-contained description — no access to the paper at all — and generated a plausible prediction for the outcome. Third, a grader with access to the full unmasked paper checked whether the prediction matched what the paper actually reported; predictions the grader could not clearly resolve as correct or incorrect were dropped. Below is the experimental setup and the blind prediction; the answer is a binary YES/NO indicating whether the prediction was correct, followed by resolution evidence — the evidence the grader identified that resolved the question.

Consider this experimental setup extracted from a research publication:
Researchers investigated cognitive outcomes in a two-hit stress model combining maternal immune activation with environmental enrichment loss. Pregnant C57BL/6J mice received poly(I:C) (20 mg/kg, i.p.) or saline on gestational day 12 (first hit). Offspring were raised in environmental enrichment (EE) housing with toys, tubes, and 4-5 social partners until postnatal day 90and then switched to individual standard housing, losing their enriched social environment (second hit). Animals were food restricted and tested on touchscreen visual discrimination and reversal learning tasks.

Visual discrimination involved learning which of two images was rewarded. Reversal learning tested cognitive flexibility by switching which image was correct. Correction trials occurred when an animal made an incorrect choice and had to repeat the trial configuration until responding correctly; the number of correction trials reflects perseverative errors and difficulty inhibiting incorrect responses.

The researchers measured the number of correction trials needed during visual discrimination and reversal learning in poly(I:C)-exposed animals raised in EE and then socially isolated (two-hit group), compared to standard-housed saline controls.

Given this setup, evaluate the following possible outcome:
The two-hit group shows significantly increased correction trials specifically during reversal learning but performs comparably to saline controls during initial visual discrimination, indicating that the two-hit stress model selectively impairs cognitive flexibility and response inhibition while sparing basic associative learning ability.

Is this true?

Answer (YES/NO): NO